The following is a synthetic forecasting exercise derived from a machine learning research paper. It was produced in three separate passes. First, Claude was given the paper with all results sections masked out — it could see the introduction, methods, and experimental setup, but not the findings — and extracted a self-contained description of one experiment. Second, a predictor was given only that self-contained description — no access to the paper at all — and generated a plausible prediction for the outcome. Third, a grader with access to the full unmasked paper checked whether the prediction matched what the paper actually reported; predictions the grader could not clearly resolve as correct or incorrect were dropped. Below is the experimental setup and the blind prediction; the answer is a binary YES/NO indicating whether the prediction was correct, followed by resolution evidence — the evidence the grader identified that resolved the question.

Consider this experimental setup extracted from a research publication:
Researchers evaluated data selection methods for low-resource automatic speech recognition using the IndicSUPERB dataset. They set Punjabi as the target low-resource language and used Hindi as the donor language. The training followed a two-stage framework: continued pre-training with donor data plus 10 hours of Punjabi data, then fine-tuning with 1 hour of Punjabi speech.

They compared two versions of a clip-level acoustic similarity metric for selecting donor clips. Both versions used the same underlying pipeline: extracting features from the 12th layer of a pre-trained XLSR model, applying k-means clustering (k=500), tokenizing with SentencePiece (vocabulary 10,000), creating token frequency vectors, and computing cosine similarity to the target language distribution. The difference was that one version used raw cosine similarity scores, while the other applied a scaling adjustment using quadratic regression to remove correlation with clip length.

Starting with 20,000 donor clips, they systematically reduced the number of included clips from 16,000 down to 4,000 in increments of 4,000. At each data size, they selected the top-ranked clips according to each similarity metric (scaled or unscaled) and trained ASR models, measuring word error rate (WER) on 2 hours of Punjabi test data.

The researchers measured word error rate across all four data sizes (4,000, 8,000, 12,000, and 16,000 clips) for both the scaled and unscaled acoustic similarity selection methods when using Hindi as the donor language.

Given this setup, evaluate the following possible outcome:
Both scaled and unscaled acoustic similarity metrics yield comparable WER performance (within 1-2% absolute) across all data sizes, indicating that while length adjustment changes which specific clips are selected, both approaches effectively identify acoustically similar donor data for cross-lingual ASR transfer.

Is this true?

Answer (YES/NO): NO